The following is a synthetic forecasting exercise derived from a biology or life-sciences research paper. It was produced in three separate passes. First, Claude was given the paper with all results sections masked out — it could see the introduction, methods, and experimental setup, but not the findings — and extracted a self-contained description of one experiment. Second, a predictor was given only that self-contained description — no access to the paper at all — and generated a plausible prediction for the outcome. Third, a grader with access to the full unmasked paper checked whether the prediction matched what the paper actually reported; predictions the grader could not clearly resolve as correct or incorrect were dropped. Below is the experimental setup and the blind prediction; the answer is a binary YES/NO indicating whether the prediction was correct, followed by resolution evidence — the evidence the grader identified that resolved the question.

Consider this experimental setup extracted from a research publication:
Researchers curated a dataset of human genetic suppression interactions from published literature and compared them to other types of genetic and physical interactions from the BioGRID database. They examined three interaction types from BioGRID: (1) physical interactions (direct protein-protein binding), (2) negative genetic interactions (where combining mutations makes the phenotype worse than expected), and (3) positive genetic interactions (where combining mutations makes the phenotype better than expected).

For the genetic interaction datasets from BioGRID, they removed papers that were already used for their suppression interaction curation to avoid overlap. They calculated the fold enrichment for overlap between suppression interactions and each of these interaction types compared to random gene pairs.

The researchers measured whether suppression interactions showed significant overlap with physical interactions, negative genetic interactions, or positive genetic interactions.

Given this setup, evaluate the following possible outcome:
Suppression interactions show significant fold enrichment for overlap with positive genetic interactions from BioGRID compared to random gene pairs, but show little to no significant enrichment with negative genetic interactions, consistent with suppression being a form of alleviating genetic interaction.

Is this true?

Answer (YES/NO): NO